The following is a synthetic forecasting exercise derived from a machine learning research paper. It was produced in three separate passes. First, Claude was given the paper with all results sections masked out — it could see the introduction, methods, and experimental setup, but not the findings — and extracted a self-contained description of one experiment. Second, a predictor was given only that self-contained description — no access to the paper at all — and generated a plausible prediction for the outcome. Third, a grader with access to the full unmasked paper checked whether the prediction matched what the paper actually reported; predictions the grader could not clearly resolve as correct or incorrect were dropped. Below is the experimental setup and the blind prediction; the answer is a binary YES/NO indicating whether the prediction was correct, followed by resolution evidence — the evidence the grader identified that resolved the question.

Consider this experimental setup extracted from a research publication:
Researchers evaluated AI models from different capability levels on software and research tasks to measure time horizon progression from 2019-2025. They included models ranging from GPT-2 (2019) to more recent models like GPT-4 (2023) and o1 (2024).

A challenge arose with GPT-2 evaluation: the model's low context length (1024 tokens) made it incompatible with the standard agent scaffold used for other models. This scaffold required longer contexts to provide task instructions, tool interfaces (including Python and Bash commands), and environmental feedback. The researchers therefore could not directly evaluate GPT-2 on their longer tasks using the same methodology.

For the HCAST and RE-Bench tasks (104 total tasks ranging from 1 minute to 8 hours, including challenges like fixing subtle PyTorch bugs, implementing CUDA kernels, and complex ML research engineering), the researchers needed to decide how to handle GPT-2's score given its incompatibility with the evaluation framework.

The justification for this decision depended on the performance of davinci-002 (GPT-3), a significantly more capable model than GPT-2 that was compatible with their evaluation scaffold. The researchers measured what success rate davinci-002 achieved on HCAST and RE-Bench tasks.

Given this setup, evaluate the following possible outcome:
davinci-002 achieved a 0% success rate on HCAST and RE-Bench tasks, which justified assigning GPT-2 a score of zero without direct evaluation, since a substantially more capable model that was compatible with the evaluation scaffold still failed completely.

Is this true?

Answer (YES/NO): YES